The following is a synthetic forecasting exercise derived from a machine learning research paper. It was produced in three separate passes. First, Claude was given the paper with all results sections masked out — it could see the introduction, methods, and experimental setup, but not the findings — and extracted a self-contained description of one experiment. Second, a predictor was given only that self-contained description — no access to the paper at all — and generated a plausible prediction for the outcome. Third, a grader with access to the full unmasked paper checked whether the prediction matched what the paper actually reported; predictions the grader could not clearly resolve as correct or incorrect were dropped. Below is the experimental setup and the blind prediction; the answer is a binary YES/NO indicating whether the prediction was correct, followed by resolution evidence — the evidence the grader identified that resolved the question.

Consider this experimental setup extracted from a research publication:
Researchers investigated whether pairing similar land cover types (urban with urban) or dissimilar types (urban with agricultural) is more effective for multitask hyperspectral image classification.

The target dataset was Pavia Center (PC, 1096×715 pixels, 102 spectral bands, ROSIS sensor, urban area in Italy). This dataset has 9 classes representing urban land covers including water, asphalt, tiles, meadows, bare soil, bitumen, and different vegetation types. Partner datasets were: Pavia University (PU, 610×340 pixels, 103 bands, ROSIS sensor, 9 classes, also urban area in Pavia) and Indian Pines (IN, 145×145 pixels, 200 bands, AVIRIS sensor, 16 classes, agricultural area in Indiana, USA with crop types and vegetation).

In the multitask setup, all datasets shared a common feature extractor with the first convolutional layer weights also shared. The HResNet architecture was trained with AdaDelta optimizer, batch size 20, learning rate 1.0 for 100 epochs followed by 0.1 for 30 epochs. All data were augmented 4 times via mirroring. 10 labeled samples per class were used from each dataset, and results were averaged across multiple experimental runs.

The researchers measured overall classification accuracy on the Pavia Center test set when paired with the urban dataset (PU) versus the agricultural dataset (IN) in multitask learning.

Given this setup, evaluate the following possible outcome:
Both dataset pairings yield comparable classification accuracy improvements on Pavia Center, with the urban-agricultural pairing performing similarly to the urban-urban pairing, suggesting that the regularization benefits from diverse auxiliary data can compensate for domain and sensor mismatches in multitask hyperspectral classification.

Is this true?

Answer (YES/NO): NO